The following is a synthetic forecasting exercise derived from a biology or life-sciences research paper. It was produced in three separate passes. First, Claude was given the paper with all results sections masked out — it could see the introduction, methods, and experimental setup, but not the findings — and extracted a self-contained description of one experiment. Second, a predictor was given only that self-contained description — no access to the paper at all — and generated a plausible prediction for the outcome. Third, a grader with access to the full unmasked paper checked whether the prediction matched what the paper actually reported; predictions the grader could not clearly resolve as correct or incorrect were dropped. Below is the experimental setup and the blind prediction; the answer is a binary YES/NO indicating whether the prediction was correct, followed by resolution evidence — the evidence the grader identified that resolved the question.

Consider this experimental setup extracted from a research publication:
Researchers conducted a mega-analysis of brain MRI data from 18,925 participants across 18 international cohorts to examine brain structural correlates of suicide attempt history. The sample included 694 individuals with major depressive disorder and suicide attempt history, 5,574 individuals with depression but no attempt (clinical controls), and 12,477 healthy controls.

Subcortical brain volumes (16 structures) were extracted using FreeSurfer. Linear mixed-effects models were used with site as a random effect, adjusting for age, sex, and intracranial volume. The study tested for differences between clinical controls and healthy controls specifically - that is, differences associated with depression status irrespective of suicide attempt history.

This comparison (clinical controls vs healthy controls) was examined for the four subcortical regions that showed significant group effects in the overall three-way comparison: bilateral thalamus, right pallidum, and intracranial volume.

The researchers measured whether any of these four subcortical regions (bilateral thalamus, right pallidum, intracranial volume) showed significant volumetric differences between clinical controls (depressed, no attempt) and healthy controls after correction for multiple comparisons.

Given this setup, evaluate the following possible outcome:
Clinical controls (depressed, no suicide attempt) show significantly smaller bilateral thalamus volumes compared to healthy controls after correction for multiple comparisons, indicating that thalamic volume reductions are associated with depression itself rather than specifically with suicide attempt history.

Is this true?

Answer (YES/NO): NO